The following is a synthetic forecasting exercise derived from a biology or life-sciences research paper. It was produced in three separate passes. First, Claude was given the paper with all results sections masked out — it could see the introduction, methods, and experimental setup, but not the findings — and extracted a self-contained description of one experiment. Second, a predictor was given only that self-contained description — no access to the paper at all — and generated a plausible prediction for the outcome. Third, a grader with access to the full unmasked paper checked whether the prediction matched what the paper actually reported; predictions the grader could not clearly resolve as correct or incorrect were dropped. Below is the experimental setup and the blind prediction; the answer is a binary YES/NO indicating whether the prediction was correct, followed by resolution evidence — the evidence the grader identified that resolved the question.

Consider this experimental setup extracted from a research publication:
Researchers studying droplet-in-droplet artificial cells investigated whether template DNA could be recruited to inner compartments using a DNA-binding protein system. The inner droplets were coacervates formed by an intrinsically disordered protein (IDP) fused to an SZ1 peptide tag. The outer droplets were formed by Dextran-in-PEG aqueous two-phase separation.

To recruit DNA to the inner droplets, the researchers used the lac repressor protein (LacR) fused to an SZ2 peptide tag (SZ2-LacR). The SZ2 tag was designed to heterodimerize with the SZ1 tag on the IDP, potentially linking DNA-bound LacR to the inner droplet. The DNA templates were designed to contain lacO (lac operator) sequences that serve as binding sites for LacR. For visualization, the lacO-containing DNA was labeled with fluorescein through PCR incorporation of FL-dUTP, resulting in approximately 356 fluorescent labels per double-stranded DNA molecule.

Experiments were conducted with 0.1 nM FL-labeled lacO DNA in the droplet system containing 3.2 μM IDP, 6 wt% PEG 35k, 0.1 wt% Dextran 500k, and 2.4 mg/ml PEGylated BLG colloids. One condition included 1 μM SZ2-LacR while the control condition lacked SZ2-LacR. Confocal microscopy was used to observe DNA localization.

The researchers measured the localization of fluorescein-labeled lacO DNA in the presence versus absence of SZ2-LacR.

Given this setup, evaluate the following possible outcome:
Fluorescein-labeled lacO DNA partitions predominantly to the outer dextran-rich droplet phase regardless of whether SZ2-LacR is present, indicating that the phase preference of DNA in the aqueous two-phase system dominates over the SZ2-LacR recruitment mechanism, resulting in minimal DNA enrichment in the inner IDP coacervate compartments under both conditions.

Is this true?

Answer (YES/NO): NO